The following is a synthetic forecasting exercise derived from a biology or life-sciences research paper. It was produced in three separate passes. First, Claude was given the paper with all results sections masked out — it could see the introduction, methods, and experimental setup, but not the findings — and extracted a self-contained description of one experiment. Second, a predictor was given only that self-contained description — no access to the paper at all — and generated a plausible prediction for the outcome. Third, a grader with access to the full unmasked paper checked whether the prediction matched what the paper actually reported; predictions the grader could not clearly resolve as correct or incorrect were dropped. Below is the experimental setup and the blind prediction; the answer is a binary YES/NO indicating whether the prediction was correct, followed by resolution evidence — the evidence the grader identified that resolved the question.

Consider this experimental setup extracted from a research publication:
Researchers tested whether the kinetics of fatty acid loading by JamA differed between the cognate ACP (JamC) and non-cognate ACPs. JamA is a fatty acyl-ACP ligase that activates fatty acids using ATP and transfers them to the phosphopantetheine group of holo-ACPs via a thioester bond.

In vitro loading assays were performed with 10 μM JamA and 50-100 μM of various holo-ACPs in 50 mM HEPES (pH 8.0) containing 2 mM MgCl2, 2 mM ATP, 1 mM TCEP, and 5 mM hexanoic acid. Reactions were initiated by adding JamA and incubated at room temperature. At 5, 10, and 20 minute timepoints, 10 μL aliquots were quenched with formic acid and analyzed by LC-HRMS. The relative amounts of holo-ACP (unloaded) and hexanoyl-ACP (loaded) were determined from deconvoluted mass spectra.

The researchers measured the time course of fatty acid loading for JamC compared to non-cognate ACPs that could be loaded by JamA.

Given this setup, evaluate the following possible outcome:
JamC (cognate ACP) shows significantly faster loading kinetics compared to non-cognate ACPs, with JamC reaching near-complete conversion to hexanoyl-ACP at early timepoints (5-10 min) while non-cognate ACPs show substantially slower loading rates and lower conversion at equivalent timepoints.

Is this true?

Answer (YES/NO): NO